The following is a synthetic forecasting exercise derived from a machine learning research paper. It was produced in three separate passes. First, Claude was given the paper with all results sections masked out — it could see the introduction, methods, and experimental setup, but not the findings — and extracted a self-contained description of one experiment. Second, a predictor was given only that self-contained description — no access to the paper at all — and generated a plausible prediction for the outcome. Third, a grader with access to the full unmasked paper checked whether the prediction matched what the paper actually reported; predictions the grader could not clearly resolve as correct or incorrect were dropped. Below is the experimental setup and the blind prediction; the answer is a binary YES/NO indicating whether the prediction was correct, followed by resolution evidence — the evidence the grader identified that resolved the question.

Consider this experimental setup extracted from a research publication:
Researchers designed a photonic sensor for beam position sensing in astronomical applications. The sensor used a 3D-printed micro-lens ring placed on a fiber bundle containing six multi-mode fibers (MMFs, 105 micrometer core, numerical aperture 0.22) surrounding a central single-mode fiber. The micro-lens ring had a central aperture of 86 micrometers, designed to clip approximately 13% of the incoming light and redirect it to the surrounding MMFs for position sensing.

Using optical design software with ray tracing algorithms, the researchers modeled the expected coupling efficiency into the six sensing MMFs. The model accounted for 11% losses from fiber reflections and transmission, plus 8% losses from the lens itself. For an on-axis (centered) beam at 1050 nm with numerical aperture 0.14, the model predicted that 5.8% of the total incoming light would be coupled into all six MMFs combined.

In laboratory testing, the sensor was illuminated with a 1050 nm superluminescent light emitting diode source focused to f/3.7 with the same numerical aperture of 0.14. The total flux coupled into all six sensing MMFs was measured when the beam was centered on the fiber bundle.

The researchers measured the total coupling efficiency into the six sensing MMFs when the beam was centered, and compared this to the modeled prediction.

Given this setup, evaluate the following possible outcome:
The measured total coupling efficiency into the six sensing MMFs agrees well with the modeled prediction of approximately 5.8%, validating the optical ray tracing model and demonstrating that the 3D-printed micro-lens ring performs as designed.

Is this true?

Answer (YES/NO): NO